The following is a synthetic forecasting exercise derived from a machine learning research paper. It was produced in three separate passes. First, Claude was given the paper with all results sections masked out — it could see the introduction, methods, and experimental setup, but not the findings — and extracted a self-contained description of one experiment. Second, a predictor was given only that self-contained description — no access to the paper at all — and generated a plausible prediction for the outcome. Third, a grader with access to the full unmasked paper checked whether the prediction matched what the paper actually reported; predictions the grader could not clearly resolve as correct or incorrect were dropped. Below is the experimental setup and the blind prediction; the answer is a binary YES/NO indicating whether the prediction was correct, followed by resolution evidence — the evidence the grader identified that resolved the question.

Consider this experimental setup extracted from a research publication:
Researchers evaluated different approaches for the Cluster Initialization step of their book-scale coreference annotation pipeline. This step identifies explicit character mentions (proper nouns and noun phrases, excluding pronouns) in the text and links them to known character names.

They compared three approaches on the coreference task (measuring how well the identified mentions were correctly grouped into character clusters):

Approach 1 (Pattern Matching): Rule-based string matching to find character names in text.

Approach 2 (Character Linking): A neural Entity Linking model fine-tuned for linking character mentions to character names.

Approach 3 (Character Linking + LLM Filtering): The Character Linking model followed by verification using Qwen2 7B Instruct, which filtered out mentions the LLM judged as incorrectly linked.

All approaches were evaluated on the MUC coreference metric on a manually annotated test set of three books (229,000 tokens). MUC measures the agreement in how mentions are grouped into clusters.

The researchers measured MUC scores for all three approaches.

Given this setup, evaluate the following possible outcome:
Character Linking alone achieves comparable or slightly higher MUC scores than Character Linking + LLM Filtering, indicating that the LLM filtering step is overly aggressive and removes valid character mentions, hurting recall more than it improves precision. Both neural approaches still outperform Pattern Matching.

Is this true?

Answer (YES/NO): NO